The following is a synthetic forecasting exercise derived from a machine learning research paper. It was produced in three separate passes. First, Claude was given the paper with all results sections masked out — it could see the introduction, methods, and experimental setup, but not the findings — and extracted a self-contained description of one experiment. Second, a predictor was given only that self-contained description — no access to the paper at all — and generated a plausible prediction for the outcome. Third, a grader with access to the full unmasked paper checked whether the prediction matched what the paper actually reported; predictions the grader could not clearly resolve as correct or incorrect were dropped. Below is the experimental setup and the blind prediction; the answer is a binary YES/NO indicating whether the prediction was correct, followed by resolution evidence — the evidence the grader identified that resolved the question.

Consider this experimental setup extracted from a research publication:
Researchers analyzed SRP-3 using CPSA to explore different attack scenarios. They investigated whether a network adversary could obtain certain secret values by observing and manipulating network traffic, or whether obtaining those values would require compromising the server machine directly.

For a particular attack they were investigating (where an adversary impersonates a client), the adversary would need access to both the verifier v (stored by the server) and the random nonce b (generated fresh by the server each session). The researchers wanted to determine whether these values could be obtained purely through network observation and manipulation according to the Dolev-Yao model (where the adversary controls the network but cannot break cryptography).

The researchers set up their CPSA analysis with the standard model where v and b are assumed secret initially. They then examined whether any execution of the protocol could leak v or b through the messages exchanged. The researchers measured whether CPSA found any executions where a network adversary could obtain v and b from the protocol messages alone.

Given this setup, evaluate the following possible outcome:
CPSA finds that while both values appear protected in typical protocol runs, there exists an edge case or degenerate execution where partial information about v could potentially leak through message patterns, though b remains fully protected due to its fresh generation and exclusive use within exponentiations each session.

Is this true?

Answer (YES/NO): NO